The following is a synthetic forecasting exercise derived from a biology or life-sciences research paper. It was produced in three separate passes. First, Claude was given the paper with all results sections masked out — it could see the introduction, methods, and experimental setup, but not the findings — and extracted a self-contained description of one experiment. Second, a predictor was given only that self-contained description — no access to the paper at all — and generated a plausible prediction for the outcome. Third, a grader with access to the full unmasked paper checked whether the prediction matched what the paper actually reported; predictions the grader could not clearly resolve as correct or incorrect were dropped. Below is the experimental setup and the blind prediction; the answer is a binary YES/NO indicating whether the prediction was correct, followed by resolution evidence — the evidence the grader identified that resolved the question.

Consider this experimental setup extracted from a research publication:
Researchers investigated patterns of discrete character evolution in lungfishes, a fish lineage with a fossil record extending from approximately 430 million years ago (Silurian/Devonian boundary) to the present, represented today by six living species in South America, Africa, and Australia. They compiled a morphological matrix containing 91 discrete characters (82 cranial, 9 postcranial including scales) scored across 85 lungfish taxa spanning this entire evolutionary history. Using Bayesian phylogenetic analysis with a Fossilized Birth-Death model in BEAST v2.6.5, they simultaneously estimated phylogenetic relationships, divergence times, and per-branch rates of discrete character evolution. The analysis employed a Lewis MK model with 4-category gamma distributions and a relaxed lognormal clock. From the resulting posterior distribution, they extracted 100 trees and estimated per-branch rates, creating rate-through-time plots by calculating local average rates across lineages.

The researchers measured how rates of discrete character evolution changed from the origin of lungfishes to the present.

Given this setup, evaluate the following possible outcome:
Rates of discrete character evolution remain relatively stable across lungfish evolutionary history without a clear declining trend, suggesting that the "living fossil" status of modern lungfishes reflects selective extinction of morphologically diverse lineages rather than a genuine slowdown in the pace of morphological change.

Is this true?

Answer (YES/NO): NO